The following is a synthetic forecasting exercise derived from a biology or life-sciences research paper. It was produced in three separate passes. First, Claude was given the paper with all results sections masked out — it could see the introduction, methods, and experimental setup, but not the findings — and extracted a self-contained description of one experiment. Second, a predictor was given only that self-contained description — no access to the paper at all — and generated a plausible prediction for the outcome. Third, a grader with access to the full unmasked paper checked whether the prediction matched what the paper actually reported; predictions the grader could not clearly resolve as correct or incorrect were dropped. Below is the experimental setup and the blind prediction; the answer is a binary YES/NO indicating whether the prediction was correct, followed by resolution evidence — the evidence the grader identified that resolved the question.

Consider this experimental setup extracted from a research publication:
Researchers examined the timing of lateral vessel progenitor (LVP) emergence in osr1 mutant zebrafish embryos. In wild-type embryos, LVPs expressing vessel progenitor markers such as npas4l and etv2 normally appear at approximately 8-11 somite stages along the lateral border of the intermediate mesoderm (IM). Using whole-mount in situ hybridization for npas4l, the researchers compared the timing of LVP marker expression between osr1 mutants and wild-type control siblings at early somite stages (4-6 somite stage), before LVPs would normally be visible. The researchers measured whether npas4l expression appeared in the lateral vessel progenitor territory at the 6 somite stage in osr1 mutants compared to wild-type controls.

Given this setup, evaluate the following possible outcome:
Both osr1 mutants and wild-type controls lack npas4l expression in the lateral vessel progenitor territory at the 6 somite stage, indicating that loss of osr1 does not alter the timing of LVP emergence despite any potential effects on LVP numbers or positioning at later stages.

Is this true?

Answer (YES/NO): NO